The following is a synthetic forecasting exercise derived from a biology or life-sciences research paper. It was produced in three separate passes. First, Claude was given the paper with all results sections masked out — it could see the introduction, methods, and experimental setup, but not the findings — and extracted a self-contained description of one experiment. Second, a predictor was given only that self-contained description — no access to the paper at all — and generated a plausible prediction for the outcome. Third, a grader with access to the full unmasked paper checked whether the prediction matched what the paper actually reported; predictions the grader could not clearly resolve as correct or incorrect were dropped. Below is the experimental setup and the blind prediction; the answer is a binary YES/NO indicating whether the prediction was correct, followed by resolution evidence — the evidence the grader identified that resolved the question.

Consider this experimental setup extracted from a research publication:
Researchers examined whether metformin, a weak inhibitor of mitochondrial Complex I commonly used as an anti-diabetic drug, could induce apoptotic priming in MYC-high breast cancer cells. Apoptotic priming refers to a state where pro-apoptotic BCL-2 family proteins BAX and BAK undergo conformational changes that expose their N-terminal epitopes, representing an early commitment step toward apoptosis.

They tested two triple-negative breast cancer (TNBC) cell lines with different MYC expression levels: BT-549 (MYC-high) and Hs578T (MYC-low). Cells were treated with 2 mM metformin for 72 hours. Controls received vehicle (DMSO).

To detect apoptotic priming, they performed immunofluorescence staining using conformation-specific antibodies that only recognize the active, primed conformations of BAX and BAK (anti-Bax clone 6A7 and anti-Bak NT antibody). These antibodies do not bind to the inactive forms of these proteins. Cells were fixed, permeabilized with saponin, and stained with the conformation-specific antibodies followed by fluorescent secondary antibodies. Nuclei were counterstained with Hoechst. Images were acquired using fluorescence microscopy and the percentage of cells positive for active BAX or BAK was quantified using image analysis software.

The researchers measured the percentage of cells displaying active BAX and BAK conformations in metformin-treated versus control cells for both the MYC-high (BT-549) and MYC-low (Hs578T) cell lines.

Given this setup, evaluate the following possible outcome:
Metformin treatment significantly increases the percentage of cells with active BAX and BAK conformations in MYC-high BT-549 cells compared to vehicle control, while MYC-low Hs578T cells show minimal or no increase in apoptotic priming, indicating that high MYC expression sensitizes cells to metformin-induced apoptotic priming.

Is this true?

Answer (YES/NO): NO